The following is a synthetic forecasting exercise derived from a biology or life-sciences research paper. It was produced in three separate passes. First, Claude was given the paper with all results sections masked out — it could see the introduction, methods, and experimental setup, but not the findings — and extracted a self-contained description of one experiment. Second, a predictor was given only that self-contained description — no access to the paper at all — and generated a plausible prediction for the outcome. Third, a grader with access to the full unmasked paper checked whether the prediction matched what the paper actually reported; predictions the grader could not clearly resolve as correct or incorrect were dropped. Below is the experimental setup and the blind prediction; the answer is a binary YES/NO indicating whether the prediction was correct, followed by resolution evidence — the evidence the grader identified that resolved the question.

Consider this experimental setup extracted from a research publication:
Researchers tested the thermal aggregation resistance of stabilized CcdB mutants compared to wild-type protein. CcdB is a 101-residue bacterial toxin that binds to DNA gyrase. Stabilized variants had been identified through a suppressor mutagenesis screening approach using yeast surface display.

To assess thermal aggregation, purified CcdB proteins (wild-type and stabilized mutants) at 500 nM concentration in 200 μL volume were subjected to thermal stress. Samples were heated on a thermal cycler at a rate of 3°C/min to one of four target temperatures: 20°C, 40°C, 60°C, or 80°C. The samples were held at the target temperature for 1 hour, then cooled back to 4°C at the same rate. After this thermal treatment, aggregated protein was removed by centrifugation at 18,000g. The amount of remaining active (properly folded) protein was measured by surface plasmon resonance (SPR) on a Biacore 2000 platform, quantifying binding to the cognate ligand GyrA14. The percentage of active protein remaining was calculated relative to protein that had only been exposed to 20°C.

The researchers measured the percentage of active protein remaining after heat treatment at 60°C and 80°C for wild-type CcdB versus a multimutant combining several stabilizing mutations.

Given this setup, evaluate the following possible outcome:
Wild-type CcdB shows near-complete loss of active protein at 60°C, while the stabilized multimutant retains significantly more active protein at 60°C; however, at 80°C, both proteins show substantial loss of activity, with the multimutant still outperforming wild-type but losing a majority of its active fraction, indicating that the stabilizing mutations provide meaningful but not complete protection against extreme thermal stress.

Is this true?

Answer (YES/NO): NO